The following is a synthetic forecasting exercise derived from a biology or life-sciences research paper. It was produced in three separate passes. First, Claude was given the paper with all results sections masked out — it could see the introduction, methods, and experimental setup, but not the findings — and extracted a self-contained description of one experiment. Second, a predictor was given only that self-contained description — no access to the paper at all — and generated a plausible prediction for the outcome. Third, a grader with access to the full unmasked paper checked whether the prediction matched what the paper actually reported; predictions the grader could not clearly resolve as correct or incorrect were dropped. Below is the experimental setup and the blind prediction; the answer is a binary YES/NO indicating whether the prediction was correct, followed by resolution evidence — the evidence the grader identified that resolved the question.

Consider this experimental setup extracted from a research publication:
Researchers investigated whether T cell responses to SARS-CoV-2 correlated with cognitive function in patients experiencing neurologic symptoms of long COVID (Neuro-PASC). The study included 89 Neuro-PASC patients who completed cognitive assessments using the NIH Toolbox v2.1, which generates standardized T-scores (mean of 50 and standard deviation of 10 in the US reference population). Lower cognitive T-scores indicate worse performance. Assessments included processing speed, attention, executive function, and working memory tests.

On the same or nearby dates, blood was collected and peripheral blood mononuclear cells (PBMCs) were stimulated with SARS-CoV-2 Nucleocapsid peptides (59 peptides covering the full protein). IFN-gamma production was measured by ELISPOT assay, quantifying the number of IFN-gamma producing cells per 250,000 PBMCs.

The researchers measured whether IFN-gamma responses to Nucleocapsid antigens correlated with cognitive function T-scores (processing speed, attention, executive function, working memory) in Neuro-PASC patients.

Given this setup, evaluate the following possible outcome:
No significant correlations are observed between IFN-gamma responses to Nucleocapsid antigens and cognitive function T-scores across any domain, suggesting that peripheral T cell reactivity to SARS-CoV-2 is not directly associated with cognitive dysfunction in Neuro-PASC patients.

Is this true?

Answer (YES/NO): NO